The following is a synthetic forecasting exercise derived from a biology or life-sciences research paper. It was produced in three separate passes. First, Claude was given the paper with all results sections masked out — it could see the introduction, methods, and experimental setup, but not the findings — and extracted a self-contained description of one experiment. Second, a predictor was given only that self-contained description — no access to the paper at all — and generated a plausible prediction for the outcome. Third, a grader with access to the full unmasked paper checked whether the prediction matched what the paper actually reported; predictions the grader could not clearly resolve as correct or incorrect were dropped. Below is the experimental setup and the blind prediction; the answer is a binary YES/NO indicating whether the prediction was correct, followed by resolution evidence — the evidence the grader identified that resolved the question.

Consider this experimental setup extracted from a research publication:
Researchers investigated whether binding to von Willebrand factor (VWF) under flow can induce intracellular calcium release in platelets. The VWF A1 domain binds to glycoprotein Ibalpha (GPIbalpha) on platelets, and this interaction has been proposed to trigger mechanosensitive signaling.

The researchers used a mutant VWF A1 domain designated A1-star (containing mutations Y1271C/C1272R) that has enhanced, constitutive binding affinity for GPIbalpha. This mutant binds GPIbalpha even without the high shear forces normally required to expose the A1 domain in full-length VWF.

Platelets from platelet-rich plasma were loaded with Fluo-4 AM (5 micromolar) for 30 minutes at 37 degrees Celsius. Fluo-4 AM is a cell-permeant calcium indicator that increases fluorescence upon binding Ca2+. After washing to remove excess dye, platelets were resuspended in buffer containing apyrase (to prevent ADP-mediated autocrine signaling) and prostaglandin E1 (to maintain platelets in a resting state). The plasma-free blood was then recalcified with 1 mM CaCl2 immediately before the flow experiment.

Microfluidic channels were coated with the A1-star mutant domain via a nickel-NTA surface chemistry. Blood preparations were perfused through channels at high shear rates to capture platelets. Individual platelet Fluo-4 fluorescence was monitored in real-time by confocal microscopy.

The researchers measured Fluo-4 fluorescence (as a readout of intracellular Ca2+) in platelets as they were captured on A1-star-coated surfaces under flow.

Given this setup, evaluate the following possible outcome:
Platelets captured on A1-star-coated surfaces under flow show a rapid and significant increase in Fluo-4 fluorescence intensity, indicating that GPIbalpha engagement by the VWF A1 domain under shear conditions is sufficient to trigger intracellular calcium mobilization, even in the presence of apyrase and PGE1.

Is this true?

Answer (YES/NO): YES